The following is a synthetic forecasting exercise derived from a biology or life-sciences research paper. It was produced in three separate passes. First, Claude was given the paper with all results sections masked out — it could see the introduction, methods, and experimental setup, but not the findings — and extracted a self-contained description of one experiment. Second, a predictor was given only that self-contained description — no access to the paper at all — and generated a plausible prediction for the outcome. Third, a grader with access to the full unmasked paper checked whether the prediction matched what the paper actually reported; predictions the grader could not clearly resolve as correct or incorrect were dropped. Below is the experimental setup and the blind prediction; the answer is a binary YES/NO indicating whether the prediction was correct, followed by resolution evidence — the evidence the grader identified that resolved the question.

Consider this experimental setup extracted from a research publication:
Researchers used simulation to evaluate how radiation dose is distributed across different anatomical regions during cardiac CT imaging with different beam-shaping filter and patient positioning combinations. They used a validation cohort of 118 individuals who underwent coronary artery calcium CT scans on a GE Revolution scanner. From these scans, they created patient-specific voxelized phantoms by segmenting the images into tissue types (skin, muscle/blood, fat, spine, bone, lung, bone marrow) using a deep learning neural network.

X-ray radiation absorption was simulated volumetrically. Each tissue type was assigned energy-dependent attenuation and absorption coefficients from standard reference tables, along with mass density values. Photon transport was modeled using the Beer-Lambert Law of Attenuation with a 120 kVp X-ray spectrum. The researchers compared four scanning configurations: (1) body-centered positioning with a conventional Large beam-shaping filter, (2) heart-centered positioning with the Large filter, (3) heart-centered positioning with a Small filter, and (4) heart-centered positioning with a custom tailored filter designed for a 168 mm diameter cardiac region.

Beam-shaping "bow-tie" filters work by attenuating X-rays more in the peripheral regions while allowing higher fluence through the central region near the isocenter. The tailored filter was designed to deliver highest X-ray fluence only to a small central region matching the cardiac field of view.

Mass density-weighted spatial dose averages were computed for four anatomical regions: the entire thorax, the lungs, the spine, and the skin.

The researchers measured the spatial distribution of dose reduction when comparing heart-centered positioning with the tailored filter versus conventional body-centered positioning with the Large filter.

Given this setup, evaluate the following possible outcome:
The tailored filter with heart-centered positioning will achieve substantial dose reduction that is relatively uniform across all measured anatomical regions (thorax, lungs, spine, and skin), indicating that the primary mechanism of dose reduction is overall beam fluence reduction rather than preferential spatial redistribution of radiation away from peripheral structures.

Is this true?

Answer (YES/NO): NO